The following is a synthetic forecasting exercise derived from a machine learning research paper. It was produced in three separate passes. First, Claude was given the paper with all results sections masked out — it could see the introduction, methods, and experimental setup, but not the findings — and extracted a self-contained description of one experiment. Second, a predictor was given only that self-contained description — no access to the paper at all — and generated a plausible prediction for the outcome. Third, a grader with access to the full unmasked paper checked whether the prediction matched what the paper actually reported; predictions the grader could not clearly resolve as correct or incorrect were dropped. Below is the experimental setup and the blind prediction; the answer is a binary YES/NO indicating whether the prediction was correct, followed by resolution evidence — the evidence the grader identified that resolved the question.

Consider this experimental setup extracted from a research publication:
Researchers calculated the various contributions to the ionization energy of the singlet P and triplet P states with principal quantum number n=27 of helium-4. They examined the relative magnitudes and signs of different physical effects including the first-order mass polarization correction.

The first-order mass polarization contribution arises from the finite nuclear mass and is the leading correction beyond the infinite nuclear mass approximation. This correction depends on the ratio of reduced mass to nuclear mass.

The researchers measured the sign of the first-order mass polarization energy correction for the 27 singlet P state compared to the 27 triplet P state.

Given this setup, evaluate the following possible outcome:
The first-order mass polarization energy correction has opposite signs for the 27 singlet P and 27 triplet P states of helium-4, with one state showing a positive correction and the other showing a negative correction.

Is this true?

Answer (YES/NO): YES